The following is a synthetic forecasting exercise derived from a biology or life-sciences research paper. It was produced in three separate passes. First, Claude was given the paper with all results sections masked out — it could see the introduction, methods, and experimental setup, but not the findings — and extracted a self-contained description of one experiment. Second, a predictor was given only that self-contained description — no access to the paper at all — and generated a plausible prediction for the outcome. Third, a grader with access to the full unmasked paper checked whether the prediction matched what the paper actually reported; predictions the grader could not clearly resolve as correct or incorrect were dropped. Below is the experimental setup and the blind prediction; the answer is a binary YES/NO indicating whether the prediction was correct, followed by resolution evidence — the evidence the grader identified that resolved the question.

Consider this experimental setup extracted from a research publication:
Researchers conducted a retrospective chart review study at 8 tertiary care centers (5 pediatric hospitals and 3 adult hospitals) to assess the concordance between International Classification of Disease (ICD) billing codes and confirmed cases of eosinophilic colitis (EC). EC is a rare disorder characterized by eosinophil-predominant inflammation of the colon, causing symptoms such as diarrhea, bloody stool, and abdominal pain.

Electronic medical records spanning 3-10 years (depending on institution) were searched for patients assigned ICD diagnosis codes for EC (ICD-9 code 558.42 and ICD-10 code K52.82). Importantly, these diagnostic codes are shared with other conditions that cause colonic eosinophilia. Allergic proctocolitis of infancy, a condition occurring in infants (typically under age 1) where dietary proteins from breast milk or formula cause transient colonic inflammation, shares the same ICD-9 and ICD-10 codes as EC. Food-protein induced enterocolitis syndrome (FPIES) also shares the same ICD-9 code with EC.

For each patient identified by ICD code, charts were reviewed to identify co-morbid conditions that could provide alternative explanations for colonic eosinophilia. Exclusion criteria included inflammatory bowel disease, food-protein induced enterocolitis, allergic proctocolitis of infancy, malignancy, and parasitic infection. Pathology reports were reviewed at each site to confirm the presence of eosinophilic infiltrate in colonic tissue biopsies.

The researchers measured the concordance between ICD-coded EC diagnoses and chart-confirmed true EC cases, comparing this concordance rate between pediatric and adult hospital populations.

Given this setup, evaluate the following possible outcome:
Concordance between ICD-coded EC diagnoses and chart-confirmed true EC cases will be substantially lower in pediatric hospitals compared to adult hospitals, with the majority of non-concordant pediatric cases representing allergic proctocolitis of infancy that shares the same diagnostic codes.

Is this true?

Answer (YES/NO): NO